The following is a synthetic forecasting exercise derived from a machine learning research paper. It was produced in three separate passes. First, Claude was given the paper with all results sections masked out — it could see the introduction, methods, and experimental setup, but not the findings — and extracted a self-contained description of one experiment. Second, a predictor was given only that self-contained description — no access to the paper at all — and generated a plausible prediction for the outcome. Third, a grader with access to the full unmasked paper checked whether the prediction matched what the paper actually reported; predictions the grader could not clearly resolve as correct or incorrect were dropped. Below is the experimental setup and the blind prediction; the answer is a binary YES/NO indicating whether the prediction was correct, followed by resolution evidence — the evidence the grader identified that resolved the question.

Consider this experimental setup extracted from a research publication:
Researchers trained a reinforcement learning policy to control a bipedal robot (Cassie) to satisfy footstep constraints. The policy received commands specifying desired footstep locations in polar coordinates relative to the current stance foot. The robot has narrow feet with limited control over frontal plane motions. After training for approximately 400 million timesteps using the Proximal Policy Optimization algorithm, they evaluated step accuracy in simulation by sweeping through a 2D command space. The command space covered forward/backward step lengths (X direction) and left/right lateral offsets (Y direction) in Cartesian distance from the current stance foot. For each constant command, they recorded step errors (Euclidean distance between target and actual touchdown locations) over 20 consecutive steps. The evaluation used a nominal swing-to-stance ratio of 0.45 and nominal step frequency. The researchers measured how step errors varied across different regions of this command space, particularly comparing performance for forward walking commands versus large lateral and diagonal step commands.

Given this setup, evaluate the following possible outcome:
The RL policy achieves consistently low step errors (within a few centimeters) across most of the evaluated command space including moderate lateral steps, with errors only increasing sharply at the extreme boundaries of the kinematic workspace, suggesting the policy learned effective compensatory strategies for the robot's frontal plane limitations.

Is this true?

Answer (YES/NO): NO